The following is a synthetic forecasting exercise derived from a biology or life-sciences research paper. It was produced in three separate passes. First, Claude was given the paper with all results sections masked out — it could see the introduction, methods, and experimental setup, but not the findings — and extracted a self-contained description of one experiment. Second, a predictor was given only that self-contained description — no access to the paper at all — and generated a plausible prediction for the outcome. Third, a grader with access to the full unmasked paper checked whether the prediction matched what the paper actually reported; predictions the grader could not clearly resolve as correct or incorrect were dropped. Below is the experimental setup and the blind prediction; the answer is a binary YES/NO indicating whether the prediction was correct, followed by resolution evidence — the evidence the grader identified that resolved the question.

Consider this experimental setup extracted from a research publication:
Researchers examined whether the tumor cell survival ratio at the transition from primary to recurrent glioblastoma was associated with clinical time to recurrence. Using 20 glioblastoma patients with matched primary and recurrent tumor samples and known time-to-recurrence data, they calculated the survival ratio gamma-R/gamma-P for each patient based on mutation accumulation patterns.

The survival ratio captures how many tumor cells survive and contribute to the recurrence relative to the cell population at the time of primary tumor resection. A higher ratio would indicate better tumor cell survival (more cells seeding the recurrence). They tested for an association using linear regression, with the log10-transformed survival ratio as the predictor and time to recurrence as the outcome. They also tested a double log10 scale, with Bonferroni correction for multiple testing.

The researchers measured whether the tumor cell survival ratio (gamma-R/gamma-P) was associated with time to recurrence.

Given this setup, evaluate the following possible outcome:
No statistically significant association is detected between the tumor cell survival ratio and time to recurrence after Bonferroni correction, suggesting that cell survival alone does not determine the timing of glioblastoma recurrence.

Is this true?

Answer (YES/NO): NO